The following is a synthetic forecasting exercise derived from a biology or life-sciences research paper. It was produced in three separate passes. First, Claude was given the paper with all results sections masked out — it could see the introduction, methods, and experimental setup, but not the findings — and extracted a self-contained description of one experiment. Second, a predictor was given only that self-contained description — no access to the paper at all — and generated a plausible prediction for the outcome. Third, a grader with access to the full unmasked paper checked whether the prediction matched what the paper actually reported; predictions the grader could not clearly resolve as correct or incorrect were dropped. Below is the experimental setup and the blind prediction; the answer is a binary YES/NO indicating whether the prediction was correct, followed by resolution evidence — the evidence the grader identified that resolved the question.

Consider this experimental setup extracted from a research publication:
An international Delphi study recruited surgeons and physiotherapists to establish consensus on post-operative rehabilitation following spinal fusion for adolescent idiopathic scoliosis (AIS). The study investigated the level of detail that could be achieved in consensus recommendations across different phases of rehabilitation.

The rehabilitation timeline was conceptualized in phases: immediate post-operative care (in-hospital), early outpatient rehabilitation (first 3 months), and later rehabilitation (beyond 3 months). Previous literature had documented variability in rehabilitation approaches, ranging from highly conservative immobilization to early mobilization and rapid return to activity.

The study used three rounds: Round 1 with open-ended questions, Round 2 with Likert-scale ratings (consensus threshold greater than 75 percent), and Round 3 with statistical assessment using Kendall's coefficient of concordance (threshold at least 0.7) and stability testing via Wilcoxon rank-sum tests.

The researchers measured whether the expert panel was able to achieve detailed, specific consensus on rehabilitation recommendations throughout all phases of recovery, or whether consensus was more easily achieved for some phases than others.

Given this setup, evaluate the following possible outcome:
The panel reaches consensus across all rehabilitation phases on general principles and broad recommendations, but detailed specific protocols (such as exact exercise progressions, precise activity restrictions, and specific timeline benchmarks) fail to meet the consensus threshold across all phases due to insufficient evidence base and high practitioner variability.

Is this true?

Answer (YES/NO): NO